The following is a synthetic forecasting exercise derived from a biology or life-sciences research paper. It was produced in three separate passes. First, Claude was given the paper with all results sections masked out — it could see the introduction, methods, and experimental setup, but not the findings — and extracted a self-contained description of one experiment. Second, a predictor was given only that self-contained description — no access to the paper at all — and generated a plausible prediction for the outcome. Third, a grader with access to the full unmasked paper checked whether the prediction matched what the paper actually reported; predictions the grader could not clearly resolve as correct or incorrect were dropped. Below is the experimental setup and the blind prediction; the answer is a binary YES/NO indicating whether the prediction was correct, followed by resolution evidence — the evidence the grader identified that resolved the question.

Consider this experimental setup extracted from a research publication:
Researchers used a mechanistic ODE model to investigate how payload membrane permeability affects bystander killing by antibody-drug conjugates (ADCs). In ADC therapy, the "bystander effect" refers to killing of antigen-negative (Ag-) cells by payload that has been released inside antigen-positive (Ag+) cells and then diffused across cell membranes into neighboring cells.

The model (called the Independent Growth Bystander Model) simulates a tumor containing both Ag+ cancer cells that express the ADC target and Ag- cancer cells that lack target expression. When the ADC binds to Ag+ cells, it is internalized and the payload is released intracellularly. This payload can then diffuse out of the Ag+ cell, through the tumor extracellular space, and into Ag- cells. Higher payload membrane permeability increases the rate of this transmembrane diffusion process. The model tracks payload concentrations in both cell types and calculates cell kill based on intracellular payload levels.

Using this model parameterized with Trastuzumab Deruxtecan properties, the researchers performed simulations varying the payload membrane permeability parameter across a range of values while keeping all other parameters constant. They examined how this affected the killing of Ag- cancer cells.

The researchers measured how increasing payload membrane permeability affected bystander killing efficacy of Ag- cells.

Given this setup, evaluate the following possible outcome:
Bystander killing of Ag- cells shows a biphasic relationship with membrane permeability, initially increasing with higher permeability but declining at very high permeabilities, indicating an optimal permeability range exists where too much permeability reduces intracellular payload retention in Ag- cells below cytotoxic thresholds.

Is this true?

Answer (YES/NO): NO